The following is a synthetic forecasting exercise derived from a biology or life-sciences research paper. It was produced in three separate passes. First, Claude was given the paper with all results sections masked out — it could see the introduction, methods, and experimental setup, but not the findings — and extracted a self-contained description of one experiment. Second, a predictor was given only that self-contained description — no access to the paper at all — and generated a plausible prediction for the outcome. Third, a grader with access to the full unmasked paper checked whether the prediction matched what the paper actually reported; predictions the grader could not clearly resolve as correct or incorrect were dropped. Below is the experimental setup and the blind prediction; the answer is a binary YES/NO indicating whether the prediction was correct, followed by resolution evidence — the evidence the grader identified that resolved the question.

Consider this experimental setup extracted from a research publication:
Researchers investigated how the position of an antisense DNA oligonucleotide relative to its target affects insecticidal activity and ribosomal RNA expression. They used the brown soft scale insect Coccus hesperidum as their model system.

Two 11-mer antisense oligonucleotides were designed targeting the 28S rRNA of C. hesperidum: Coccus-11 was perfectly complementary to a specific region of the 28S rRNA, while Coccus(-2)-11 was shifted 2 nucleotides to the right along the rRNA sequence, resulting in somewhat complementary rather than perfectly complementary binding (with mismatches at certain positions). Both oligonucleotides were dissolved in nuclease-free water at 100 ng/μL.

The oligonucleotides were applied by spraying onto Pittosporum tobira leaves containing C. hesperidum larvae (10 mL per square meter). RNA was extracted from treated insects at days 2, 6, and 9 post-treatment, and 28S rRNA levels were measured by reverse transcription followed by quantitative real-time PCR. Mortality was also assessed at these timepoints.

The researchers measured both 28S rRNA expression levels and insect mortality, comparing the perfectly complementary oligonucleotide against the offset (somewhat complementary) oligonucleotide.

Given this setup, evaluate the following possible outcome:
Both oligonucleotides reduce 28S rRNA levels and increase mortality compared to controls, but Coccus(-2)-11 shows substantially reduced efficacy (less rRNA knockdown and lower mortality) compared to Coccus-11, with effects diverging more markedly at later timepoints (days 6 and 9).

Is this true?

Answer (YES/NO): NO